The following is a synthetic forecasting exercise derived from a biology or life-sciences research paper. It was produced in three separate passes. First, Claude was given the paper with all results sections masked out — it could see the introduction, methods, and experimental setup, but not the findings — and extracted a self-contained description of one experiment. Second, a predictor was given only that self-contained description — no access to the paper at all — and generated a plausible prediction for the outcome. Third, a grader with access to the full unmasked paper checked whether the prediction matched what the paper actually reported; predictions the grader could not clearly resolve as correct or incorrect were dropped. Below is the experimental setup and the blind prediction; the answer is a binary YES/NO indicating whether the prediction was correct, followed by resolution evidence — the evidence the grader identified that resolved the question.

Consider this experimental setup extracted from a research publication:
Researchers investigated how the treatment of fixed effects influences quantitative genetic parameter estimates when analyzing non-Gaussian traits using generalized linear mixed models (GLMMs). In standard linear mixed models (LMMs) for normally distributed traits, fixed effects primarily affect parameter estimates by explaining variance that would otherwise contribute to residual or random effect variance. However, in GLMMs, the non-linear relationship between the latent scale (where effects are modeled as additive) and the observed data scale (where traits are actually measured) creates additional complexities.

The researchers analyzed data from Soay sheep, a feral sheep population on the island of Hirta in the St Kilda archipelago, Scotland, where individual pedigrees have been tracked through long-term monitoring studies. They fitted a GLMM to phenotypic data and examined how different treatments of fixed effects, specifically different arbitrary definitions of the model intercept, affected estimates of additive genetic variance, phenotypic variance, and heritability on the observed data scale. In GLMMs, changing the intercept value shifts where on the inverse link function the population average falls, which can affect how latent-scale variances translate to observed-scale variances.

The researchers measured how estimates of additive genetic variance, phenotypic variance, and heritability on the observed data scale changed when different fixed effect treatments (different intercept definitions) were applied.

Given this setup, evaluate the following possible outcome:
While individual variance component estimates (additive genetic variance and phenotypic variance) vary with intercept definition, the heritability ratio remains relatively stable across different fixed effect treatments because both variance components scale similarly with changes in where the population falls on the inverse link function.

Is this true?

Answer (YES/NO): YES